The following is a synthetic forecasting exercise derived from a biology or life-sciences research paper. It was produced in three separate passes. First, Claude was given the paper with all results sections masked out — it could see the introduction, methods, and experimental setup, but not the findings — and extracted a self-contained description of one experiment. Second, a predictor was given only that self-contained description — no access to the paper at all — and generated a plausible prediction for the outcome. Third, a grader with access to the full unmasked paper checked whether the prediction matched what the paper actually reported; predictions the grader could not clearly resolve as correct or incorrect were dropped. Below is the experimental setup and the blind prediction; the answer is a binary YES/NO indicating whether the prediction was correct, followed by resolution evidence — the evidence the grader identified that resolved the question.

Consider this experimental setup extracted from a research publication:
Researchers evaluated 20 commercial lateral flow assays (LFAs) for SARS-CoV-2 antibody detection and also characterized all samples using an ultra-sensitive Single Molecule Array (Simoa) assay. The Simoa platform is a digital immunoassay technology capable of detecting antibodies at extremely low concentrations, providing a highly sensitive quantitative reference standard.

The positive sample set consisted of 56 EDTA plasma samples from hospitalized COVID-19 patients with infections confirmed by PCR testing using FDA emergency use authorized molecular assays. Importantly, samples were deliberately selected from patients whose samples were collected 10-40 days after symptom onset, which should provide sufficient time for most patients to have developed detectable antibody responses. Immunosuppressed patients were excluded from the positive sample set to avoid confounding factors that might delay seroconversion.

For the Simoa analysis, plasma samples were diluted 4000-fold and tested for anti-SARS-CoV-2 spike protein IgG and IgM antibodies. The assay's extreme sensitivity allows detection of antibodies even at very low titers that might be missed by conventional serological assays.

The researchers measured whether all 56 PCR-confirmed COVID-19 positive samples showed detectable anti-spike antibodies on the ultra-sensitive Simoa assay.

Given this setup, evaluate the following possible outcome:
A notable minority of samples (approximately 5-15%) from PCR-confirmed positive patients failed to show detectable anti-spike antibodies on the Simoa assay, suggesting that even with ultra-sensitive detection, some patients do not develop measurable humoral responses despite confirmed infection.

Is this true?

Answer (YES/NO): NO